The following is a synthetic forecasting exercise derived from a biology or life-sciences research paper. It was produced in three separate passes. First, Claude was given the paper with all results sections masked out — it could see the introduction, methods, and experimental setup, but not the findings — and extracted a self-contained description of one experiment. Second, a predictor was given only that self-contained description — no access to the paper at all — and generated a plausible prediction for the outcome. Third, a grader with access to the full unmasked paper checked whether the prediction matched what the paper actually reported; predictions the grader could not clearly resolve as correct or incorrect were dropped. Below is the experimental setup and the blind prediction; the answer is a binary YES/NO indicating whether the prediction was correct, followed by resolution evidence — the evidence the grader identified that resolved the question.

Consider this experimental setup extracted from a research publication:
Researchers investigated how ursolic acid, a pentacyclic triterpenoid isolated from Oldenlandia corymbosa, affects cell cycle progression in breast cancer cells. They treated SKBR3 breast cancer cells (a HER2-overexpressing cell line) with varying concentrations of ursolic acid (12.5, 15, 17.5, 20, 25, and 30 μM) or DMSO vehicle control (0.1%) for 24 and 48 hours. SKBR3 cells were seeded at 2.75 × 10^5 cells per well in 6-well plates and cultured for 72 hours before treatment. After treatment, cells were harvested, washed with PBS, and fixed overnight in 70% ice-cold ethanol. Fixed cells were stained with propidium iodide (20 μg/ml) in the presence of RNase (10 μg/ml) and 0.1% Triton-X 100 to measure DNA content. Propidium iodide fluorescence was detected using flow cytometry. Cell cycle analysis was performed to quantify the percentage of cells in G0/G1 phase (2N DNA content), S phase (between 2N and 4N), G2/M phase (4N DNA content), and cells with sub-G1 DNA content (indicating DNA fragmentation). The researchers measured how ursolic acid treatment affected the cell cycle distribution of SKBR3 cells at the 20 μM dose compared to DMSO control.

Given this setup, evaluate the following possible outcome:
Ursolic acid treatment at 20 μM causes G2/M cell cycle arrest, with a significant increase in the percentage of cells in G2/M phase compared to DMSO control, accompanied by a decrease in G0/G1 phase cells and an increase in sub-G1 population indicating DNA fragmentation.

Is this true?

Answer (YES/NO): YES